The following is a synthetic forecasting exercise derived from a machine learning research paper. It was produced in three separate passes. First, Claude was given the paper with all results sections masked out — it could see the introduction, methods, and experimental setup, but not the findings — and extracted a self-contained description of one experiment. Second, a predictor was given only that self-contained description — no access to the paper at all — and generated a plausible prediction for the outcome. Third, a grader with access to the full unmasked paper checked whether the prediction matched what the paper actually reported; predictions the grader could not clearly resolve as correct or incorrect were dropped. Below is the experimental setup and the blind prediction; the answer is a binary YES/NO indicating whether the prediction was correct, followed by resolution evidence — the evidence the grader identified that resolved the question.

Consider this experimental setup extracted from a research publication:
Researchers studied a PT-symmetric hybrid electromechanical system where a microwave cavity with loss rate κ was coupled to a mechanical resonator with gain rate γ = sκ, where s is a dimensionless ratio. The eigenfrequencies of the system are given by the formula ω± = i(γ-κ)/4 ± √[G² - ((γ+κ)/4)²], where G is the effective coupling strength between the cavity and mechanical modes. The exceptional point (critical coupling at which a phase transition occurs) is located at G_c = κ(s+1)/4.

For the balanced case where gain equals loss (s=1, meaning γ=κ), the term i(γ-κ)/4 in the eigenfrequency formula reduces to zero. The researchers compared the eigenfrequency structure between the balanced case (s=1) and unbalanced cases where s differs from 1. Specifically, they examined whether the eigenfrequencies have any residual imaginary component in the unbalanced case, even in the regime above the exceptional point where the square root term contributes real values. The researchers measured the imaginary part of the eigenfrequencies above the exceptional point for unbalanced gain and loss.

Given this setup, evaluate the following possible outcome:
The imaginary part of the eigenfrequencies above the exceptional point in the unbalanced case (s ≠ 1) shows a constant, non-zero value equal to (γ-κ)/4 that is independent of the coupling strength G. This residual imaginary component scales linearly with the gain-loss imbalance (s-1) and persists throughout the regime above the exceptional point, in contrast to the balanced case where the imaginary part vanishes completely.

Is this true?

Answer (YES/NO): YES